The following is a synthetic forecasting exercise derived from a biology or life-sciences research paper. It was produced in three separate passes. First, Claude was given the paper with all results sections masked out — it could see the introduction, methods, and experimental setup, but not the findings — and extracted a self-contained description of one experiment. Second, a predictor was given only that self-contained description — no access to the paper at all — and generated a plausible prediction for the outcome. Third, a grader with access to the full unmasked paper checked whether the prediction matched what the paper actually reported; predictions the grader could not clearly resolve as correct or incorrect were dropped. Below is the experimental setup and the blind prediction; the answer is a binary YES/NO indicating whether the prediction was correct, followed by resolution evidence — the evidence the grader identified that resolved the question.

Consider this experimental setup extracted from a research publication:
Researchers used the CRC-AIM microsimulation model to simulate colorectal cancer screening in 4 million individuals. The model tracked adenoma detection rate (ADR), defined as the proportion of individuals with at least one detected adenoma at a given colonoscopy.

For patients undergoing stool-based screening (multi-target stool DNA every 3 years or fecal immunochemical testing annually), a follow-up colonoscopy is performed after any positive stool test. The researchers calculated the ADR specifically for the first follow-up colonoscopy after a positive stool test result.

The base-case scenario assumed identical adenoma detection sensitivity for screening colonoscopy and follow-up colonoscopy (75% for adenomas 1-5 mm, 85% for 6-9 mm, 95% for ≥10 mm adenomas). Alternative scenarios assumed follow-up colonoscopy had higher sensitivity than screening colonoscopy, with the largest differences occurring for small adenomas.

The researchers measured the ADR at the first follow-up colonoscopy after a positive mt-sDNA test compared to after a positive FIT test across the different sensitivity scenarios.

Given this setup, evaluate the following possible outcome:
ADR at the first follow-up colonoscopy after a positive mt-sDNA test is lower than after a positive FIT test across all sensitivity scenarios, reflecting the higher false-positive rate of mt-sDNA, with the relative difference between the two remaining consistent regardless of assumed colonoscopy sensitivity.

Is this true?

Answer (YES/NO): NO